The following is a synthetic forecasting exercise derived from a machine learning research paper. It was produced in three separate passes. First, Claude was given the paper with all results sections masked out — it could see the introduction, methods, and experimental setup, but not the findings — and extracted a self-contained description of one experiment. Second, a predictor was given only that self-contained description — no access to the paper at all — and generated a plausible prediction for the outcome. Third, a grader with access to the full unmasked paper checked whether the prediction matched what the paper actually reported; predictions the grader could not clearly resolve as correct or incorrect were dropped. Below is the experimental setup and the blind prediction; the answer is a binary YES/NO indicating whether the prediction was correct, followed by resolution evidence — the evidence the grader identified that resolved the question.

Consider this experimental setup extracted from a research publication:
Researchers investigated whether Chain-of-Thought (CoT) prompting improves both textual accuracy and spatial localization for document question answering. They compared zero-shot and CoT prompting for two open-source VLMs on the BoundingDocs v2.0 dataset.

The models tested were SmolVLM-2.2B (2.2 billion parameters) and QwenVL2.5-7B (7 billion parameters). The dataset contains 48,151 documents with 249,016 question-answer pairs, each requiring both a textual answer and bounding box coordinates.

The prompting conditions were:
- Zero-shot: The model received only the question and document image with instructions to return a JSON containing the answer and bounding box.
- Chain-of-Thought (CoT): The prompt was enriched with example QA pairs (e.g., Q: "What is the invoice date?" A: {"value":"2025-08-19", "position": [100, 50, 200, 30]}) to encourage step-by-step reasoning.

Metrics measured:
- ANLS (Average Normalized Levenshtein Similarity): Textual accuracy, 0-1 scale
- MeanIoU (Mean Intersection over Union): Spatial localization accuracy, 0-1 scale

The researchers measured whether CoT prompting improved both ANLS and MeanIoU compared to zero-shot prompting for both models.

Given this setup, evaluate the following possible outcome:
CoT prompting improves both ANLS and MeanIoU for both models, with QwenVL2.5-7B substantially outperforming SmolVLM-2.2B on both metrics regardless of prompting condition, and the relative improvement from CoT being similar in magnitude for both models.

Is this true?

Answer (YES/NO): NO